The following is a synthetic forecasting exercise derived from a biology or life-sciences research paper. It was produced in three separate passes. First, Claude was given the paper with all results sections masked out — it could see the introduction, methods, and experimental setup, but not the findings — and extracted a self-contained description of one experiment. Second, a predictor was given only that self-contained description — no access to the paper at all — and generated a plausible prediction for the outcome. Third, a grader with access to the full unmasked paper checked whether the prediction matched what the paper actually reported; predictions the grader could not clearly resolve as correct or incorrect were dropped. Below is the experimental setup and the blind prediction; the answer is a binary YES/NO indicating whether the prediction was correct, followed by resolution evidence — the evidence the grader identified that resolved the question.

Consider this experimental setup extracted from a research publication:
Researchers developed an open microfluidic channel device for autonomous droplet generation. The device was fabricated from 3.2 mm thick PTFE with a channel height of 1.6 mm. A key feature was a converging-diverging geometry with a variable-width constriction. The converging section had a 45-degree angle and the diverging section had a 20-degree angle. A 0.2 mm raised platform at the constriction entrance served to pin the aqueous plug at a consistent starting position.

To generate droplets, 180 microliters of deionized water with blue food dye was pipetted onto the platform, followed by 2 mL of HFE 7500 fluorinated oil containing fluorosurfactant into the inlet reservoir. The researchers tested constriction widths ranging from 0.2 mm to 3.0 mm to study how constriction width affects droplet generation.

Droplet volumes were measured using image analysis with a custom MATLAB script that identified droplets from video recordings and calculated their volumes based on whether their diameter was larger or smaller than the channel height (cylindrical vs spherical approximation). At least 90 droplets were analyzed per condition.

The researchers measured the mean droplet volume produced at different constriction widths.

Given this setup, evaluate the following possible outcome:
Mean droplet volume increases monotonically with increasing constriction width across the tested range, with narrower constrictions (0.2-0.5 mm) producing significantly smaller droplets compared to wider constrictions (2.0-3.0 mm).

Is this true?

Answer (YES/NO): NO